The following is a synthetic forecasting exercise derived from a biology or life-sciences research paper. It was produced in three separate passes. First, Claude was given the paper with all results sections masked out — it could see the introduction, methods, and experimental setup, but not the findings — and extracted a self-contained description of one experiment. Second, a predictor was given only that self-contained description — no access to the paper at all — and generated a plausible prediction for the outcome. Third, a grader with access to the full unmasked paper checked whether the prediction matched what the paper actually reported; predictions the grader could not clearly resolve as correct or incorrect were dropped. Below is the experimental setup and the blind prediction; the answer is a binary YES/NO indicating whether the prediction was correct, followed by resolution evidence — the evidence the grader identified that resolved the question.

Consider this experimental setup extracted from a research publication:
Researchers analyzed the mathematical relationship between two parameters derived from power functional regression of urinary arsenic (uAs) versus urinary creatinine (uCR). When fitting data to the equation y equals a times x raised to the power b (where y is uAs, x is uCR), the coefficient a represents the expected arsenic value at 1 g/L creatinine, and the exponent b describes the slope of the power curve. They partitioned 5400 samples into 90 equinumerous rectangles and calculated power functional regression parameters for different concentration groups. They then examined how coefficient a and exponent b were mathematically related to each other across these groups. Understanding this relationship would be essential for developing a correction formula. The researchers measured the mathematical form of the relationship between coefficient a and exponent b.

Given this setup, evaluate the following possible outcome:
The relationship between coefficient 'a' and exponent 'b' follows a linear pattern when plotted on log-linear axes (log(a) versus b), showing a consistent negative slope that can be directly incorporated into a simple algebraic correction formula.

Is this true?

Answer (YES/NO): NO